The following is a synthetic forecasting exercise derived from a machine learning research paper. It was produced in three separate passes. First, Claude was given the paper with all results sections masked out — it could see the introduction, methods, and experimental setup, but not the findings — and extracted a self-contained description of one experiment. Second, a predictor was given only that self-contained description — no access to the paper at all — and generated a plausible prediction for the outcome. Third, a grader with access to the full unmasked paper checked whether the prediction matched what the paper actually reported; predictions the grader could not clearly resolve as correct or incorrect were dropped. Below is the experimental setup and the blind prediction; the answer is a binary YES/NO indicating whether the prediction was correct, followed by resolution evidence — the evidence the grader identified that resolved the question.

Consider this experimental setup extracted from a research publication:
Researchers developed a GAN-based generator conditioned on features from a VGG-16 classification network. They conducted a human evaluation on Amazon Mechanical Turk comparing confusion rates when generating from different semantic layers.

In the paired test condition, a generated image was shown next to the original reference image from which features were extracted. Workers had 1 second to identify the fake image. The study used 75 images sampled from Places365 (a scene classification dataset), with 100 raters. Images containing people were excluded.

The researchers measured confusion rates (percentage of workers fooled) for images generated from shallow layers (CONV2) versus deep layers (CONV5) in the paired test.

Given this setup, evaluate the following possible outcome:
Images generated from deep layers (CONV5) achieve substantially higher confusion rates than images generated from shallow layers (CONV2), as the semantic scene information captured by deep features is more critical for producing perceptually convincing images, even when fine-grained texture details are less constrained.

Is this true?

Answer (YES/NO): NO